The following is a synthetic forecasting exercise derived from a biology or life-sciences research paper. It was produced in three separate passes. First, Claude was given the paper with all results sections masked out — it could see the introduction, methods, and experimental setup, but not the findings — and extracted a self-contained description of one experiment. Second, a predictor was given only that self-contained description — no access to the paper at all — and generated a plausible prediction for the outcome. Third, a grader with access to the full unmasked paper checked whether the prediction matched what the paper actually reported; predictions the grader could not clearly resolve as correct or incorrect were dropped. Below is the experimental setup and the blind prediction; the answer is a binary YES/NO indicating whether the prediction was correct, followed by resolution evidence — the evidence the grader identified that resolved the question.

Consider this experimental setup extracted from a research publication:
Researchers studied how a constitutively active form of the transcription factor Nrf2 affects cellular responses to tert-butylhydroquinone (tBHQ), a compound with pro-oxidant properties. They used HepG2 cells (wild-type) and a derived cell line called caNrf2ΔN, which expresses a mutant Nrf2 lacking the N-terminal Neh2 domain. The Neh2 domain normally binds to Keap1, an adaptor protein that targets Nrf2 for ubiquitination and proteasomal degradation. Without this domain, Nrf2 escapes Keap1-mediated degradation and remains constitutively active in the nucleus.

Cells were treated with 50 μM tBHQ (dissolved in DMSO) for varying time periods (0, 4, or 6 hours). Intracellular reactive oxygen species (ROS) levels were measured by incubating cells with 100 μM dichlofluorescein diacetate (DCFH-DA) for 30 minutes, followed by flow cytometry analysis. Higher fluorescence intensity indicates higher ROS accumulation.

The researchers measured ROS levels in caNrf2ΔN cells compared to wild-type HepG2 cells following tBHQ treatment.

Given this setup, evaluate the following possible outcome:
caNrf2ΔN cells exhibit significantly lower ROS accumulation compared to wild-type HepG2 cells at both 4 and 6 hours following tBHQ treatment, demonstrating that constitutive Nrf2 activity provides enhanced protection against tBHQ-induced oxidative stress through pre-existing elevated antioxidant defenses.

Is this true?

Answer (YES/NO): NO